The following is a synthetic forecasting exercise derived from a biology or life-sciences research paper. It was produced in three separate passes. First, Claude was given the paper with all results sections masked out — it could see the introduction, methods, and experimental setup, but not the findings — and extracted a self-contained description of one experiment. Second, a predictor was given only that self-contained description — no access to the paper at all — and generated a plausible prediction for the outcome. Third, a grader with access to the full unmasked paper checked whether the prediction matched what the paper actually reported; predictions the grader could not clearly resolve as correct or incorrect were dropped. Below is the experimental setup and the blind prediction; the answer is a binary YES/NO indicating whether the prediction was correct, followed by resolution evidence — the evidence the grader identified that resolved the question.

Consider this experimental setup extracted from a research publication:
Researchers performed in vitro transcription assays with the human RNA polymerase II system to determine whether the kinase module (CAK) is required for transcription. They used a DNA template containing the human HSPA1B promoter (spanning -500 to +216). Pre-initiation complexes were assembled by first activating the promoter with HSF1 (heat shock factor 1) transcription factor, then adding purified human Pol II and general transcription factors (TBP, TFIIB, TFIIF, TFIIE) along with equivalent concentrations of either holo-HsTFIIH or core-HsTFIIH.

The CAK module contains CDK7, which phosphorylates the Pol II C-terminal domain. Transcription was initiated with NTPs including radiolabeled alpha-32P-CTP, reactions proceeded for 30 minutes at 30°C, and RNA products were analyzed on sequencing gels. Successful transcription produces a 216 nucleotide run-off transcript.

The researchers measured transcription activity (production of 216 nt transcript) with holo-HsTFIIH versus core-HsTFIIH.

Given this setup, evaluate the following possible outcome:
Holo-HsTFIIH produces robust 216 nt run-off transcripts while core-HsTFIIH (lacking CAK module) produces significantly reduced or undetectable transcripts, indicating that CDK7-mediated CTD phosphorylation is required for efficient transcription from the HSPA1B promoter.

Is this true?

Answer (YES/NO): NO